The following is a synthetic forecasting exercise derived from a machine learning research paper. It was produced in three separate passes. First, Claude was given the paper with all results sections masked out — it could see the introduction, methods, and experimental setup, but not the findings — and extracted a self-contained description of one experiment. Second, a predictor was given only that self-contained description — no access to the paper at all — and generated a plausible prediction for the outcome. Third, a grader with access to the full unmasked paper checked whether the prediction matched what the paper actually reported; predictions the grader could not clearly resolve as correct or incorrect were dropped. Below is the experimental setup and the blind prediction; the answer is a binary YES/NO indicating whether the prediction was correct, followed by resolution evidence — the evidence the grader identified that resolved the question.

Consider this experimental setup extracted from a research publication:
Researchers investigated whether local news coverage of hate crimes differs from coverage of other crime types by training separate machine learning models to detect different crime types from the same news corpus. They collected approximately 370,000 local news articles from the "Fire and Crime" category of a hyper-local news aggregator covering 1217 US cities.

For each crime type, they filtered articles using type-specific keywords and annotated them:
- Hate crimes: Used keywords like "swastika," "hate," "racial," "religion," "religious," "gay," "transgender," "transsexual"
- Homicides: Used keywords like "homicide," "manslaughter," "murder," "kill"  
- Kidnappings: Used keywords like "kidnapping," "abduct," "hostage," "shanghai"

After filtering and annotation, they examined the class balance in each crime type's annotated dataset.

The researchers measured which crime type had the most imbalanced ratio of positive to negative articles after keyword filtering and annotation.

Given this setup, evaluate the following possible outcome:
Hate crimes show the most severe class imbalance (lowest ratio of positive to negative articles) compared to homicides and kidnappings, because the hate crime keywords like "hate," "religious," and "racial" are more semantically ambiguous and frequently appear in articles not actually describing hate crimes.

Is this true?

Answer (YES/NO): YES